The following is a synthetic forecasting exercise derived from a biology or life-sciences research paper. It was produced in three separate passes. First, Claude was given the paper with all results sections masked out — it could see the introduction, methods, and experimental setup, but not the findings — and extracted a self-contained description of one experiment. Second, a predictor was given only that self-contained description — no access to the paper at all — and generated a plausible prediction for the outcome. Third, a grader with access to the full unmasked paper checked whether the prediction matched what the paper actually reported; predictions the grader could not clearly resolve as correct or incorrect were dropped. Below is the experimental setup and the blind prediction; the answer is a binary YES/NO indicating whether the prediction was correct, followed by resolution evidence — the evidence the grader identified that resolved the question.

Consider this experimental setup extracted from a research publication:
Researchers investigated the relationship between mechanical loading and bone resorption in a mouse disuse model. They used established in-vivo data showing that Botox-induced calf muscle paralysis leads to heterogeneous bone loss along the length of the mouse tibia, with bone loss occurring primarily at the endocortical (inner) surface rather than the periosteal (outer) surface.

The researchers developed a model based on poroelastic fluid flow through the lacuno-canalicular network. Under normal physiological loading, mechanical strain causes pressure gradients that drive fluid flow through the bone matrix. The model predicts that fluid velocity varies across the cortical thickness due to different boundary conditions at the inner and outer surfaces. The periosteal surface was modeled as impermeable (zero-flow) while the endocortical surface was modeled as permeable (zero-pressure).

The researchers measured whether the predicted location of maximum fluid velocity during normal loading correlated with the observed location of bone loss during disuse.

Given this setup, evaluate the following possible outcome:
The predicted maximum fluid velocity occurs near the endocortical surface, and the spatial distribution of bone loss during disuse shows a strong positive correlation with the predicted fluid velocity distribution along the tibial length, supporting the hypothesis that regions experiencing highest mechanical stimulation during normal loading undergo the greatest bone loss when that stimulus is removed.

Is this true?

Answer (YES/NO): YES